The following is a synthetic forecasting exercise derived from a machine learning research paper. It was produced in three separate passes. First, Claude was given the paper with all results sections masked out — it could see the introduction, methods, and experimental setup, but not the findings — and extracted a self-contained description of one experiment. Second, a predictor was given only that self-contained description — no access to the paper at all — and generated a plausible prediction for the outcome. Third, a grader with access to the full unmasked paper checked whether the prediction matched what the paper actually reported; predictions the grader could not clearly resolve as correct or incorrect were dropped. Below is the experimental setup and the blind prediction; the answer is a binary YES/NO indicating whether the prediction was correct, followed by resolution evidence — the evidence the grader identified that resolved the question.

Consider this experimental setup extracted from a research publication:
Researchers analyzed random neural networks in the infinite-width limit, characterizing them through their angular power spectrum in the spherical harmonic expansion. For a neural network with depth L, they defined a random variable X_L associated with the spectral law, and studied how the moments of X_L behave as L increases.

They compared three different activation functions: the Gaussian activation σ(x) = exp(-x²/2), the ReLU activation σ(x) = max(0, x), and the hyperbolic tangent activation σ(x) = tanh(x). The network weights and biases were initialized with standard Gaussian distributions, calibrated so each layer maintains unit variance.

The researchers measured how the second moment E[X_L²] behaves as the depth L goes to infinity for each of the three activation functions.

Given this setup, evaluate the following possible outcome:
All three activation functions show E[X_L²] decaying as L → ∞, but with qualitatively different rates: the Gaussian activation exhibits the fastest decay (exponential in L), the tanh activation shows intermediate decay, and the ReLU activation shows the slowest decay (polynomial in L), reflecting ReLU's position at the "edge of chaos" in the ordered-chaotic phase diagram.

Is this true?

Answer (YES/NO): NO